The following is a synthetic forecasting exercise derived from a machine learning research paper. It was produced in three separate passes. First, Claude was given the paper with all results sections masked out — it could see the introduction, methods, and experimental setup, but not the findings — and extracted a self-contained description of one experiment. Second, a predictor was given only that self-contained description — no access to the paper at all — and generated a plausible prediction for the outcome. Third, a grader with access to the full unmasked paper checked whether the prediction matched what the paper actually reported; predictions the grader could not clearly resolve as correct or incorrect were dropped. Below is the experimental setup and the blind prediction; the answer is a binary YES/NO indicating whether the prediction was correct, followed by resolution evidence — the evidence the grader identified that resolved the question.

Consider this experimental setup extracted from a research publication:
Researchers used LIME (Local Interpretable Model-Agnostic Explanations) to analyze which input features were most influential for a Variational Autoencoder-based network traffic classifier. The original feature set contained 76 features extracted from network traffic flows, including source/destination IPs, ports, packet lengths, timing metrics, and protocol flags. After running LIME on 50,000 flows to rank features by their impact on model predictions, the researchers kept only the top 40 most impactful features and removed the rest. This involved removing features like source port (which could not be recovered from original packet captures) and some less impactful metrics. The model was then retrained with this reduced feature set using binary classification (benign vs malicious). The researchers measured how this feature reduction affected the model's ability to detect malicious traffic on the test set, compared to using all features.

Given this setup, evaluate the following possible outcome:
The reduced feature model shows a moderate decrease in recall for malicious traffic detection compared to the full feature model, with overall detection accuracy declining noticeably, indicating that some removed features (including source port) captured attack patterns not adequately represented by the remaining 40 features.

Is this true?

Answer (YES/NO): NO